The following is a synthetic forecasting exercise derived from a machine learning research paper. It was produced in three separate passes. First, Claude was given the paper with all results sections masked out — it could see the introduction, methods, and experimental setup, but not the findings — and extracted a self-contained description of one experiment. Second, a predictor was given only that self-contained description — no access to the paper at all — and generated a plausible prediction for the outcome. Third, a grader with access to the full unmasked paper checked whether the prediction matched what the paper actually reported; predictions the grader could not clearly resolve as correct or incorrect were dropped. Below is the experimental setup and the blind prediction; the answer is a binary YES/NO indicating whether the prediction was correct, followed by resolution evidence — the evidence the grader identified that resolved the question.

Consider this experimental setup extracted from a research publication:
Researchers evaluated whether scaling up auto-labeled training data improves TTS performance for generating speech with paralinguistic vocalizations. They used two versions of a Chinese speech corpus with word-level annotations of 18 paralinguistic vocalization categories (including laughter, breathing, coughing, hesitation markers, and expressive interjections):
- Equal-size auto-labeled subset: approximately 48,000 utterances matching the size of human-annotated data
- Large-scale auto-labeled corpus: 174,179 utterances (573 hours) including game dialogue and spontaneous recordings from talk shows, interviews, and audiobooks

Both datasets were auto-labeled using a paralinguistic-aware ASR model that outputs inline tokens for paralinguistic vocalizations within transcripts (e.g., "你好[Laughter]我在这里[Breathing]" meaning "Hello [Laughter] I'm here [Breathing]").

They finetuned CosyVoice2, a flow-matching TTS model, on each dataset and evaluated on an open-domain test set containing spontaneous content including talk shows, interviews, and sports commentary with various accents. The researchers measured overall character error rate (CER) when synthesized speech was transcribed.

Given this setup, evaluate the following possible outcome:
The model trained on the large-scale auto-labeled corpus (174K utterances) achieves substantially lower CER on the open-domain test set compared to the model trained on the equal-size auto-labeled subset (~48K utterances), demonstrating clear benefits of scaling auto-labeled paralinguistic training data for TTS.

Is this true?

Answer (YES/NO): NO